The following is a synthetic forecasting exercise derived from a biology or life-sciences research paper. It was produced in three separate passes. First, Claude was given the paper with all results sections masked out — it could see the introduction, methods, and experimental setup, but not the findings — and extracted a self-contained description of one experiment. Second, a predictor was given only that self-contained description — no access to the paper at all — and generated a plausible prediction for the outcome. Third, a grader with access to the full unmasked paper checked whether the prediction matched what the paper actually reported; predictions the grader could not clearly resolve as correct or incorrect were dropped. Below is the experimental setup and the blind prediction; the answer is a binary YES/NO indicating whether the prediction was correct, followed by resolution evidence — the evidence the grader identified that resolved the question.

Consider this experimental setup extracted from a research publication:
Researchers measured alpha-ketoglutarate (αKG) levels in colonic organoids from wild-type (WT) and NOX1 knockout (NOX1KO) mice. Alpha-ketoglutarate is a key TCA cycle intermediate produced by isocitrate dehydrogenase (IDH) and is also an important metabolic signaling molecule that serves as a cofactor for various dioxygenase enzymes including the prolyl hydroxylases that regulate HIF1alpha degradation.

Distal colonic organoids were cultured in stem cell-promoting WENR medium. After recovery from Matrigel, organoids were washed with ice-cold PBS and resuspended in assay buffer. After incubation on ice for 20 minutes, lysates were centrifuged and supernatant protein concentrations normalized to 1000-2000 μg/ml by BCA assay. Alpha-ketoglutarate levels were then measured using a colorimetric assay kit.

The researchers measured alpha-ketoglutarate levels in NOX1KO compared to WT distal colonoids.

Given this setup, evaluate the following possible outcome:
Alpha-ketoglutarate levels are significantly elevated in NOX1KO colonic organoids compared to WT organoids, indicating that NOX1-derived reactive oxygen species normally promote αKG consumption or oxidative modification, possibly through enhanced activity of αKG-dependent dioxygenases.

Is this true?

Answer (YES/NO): YES